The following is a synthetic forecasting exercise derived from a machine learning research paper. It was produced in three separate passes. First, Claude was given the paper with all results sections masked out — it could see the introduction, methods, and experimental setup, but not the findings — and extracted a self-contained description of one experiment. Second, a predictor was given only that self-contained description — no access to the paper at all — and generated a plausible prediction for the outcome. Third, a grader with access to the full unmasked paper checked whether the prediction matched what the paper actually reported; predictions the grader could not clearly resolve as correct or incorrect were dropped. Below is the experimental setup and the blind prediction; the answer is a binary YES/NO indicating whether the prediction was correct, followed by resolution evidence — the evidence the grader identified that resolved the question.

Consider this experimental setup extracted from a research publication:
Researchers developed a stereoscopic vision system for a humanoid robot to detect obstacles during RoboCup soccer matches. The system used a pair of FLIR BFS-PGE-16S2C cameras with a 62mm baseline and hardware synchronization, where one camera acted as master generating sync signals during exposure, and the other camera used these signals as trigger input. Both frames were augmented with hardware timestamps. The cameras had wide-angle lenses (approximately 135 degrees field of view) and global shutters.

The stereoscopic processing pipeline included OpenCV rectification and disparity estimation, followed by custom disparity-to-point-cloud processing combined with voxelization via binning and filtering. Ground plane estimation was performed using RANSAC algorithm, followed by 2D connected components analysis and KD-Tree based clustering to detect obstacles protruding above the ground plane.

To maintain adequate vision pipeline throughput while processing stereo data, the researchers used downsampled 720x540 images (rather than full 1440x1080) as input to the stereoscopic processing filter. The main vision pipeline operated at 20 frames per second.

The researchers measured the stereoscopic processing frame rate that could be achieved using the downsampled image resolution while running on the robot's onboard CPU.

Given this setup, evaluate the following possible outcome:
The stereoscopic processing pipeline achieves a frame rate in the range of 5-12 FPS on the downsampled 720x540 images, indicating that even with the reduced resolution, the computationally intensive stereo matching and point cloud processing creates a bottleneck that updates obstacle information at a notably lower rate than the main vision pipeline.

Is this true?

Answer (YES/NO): YES